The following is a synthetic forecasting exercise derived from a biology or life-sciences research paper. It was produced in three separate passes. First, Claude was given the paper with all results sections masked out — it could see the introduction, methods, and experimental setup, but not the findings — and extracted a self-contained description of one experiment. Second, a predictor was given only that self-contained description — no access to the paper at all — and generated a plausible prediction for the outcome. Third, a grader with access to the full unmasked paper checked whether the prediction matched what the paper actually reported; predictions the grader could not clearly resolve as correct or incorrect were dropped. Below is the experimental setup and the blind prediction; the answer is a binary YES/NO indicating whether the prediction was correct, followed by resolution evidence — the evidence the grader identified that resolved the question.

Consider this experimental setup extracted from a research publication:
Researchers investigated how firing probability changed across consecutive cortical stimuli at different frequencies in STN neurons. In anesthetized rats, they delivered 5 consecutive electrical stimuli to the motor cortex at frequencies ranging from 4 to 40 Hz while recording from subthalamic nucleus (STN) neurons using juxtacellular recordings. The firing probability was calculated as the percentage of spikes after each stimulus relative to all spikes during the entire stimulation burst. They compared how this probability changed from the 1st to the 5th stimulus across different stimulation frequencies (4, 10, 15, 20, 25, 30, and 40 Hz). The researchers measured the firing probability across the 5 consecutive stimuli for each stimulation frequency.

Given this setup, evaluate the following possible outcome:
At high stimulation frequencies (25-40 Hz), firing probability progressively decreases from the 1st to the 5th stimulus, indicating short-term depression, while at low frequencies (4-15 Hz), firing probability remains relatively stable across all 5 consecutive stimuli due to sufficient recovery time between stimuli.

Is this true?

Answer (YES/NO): NO